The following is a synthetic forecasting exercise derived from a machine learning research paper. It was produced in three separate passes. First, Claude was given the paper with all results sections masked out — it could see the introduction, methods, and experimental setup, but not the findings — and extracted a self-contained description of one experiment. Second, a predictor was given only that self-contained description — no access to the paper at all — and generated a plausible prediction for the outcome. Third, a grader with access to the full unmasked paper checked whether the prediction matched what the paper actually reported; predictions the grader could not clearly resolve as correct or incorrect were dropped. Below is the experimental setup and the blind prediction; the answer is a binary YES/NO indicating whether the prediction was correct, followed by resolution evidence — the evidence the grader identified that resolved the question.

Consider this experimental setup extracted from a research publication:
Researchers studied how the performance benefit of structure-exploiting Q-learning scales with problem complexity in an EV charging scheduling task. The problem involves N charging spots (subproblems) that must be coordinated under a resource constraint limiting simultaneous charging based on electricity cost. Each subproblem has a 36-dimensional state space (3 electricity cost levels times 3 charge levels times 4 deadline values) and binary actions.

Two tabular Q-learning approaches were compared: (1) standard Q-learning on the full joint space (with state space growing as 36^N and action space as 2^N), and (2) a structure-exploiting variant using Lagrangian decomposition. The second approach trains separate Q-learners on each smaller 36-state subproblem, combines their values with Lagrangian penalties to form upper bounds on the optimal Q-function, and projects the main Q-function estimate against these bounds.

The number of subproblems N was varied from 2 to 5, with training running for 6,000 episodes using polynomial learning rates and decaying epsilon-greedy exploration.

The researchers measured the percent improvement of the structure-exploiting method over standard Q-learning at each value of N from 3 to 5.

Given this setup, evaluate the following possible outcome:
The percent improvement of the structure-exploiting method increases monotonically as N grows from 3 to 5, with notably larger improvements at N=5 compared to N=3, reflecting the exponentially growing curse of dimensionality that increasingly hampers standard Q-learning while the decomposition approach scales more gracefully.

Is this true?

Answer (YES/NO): YES